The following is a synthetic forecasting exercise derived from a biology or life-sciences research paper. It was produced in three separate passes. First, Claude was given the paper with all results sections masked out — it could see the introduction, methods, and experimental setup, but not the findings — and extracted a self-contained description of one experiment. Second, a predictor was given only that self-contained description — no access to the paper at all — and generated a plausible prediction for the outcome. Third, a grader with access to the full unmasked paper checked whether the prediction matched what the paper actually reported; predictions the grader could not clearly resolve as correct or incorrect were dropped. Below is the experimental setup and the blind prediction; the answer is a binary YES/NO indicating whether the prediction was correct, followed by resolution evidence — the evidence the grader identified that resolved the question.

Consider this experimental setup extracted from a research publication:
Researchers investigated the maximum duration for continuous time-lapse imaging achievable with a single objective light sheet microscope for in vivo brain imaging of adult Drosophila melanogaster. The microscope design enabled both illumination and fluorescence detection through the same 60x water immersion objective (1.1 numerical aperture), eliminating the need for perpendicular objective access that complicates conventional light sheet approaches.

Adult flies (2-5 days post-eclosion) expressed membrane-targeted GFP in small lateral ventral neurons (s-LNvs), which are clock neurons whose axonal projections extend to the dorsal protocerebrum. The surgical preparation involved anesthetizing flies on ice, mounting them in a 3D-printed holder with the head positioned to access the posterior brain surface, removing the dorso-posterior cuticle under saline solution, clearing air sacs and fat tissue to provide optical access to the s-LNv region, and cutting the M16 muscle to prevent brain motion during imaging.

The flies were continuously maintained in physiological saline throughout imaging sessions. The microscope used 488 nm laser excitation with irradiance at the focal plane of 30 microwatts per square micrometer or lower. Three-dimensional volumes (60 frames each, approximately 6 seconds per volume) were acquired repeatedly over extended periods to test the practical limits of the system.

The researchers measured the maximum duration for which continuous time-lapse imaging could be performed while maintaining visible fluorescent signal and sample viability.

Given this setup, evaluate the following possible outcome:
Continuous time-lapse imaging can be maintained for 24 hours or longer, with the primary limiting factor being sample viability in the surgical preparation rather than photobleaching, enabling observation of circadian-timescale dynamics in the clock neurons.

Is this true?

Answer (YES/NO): NO